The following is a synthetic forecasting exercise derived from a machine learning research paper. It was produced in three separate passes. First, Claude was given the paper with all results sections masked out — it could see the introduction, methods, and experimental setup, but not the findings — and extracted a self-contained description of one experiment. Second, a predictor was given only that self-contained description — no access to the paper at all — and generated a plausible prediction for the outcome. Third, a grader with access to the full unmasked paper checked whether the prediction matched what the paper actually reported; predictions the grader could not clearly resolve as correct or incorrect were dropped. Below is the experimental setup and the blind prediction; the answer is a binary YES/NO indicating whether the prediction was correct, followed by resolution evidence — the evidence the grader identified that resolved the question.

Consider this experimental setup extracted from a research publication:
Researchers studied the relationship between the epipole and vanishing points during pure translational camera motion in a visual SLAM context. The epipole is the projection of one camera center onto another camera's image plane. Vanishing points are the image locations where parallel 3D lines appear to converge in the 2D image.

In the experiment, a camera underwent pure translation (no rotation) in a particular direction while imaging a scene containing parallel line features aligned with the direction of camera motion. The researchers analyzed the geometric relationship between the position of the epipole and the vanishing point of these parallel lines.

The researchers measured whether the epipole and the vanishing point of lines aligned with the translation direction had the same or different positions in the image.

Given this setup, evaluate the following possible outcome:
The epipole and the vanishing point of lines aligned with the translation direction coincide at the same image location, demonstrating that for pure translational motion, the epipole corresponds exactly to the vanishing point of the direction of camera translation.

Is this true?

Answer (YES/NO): YES